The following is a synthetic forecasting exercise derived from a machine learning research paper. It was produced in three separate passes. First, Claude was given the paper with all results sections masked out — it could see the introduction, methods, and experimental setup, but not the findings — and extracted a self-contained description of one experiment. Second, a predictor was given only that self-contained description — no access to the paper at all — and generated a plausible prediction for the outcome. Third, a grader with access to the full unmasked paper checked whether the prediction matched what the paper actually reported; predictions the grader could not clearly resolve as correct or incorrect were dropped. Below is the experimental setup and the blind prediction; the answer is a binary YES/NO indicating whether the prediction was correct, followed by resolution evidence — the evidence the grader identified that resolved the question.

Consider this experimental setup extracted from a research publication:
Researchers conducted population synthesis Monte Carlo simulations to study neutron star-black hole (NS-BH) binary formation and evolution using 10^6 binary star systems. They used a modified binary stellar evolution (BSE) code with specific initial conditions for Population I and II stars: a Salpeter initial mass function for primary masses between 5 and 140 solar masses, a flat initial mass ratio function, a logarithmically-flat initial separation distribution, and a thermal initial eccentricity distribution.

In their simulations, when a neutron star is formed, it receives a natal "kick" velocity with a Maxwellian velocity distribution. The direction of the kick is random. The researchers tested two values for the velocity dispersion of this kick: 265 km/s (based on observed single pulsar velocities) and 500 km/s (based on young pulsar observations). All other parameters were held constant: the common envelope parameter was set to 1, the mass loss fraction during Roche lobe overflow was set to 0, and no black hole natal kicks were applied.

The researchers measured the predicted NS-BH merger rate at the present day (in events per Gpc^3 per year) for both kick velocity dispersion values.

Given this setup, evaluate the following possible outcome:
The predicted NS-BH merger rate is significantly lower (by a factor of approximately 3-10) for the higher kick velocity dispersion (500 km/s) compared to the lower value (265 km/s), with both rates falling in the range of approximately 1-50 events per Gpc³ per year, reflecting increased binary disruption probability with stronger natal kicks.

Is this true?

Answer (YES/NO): YES